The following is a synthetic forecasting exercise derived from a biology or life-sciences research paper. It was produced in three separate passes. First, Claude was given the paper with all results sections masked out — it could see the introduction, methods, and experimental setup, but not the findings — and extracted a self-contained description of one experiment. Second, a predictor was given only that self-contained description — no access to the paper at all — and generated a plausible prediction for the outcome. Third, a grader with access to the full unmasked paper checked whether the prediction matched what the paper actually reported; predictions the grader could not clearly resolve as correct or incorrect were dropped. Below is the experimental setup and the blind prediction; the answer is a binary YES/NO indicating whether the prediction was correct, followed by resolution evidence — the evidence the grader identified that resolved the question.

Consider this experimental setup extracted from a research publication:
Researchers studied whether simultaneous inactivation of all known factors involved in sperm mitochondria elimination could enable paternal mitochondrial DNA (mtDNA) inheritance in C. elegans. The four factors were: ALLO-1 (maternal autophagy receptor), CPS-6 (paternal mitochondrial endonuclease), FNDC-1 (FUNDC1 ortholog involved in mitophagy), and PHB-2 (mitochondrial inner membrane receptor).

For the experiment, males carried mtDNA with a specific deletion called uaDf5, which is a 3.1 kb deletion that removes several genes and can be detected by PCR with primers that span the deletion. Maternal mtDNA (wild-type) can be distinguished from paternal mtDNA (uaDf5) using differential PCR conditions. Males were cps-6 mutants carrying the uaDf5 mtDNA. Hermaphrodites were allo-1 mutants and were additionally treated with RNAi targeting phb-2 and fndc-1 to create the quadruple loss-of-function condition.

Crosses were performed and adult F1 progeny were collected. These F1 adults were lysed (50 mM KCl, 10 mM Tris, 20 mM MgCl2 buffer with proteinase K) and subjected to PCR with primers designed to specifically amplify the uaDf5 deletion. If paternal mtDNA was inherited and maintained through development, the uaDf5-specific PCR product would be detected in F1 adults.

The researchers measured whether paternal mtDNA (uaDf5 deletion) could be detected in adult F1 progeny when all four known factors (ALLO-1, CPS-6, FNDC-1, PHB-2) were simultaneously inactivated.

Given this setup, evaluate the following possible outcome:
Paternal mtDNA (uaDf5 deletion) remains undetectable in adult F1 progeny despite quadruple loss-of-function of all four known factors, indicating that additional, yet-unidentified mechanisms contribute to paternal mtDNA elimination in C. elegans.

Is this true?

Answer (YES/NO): NO